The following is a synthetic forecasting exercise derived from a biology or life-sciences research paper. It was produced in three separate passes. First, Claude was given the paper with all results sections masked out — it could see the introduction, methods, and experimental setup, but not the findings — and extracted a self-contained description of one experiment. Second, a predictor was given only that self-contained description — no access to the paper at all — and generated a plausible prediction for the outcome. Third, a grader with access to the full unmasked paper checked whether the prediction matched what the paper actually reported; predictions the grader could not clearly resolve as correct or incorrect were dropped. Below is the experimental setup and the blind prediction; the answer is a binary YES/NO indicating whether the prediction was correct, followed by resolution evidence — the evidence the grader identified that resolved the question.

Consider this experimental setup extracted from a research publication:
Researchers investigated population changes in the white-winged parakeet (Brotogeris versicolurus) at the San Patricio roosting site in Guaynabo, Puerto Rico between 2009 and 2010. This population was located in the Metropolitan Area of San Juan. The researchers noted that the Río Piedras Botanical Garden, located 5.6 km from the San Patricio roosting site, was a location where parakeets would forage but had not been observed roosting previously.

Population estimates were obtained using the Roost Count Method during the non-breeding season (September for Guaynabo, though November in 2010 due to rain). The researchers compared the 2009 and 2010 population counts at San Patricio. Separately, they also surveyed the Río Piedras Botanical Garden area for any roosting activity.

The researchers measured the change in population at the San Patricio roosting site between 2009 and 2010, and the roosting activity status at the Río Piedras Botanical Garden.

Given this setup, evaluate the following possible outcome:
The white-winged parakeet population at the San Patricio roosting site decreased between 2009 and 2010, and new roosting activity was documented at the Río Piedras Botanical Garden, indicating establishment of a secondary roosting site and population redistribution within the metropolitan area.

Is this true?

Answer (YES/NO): YES